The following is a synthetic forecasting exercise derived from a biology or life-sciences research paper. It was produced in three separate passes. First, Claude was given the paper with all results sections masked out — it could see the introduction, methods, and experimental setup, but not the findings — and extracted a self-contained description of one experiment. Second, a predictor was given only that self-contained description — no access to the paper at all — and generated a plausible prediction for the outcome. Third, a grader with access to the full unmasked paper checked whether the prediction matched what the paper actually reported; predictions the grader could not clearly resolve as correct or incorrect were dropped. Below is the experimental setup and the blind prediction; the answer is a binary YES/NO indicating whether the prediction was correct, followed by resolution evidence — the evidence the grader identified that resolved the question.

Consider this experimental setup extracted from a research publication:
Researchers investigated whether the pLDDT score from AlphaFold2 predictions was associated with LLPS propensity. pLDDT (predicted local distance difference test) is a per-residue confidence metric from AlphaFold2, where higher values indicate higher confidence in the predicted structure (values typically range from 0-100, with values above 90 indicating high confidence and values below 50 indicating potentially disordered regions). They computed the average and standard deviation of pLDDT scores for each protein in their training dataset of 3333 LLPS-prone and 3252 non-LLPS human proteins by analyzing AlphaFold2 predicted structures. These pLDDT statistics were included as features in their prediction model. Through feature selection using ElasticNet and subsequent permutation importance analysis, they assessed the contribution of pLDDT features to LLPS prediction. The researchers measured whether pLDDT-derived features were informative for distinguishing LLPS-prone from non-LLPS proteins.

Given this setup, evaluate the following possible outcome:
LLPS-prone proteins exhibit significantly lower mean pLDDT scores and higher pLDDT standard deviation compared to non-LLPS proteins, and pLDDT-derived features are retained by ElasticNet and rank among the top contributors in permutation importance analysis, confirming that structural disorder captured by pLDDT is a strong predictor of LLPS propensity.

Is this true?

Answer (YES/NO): NO